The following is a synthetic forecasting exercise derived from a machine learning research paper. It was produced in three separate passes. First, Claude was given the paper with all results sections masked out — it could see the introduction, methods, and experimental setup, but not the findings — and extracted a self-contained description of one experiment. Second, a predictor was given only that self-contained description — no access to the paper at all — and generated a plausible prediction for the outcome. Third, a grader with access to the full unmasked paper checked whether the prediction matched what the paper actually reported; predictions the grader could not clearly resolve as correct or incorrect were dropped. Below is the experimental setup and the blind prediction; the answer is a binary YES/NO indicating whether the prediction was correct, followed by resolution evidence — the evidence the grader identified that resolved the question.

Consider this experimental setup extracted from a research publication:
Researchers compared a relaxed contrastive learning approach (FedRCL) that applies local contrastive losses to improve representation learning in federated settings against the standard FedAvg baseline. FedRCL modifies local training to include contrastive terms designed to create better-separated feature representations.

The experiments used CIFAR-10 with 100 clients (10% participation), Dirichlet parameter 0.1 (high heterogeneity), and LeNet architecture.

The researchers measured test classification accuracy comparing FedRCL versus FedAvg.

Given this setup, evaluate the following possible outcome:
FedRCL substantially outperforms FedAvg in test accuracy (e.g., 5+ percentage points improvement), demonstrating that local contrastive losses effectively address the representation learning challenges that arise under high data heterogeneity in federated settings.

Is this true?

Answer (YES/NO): NO